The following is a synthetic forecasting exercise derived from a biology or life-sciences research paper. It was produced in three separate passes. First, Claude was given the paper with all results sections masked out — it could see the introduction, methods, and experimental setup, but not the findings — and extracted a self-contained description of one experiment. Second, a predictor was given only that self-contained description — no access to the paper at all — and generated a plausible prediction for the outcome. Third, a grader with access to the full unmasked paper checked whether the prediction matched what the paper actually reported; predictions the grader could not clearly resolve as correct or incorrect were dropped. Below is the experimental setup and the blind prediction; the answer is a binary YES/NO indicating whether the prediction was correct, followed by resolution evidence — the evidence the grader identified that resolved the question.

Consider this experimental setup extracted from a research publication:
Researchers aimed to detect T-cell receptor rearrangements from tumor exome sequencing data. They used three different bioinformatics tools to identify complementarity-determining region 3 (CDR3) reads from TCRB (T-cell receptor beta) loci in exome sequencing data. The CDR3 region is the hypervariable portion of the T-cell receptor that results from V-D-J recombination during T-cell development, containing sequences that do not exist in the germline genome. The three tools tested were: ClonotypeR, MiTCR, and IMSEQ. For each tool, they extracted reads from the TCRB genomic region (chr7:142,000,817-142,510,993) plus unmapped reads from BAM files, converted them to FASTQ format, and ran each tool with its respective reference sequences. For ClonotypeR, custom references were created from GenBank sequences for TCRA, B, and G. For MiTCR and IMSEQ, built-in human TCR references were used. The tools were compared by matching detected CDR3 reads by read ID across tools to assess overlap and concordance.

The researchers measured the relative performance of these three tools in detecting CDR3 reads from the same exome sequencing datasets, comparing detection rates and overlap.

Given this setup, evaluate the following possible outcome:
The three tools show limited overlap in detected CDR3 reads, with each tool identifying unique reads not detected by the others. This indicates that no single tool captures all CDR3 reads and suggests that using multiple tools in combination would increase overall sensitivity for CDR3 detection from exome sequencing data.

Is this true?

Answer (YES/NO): NO